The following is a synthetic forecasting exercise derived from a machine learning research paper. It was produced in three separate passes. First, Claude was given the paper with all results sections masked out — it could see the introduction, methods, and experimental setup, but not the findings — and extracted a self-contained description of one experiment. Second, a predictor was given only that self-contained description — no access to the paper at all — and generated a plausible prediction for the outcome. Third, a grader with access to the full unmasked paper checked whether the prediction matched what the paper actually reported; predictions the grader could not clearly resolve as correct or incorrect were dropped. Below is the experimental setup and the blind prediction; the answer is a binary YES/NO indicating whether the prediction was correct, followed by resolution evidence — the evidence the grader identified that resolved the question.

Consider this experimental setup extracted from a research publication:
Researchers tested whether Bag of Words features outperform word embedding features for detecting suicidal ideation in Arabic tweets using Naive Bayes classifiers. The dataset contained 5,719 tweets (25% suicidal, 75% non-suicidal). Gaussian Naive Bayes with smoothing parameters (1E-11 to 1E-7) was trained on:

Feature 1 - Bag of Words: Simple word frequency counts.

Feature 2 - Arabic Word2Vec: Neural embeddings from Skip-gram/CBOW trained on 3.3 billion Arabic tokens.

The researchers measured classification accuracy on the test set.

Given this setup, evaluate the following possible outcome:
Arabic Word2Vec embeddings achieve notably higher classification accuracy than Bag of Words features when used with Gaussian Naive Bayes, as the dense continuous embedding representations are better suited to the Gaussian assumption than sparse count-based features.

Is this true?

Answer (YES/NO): NO